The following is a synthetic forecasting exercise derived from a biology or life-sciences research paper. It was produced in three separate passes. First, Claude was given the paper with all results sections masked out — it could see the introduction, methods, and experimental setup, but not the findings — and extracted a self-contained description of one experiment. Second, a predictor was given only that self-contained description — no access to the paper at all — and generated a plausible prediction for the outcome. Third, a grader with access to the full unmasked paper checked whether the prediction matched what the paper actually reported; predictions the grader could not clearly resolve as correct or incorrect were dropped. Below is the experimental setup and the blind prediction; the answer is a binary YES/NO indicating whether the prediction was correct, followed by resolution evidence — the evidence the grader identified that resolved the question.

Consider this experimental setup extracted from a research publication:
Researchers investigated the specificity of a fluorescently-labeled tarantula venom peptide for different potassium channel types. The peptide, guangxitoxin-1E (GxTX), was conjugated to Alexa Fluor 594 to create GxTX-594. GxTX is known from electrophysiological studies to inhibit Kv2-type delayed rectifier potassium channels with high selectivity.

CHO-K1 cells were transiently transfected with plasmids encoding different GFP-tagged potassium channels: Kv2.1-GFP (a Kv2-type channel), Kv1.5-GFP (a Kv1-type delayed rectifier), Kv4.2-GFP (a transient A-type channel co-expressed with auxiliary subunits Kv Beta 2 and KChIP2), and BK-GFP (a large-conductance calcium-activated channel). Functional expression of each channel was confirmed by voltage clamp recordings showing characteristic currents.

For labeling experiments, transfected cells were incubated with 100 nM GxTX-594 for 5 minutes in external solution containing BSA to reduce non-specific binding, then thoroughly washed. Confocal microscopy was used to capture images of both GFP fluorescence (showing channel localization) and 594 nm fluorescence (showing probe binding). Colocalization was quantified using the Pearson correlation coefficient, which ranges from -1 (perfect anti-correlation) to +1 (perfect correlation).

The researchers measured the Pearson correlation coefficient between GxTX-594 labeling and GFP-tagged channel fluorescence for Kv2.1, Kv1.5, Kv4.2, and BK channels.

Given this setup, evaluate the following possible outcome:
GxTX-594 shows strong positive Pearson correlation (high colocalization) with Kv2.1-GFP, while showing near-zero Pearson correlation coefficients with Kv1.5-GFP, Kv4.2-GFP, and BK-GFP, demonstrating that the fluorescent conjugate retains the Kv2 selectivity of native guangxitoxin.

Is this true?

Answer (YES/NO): YES